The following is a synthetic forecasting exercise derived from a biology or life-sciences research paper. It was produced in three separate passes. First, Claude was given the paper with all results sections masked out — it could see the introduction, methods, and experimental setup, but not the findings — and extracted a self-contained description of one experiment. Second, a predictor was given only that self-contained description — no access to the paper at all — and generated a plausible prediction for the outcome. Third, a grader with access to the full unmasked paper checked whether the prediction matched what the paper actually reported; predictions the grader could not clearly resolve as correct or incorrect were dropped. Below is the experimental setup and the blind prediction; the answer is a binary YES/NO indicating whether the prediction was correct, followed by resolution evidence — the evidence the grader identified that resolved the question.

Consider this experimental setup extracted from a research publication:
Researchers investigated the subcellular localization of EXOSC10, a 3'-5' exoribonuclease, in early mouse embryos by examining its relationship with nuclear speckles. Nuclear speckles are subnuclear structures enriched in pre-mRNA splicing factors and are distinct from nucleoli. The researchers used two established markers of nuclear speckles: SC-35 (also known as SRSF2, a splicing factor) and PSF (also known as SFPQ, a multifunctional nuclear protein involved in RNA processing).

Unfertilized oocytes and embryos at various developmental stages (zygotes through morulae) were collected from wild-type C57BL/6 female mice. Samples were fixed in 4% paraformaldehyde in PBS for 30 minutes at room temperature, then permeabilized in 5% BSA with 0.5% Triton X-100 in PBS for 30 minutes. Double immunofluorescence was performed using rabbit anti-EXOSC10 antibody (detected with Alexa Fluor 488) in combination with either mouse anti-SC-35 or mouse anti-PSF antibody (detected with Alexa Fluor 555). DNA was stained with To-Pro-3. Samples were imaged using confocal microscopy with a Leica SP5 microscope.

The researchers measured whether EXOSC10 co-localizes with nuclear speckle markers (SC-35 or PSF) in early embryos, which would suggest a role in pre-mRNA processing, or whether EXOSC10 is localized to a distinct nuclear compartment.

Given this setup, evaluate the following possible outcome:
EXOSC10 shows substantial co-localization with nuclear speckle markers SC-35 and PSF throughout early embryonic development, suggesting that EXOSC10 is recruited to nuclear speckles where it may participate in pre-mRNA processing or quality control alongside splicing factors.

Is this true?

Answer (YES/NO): NO